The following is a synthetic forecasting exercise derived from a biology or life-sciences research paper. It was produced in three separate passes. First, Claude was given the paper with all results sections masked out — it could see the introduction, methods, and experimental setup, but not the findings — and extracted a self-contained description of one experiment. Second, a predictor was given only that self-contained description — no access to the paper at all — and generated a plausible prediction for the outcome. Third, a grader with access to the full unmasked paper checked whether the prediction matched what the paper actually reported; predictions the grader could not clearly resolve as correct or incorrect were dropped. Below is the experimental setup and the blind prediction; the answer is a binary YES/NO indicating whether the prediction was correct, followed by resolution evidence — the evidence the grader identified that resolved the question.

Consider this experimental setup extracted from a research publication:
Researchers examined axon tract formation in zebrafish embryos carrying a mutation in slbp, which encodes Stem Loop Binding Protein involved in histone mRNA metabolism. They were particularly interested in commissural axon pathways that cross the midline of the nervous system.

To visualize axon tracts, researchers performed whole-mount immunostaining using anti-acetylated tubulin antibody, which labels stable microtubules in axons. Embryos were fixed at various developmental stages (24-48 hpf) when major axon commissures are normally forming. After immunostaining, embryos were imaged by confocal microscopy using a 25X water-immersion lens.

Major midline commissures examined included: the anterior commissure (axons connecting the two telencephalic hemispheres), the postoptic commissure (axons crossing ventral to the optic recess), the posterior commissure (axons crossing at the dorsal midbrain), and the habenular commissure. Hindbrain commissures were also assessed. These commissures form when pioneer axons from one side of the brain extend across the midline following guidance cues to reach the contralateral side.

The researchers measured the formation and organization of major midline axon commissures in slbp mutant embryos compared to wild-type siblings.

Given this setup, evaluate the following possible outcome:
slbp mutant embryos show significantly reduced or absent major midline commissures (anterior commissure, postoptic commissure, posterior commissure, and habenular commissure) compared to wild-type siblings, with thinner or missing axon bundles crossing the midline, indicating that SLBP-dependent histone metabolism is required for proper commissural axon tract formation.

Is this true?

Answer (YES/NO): YES